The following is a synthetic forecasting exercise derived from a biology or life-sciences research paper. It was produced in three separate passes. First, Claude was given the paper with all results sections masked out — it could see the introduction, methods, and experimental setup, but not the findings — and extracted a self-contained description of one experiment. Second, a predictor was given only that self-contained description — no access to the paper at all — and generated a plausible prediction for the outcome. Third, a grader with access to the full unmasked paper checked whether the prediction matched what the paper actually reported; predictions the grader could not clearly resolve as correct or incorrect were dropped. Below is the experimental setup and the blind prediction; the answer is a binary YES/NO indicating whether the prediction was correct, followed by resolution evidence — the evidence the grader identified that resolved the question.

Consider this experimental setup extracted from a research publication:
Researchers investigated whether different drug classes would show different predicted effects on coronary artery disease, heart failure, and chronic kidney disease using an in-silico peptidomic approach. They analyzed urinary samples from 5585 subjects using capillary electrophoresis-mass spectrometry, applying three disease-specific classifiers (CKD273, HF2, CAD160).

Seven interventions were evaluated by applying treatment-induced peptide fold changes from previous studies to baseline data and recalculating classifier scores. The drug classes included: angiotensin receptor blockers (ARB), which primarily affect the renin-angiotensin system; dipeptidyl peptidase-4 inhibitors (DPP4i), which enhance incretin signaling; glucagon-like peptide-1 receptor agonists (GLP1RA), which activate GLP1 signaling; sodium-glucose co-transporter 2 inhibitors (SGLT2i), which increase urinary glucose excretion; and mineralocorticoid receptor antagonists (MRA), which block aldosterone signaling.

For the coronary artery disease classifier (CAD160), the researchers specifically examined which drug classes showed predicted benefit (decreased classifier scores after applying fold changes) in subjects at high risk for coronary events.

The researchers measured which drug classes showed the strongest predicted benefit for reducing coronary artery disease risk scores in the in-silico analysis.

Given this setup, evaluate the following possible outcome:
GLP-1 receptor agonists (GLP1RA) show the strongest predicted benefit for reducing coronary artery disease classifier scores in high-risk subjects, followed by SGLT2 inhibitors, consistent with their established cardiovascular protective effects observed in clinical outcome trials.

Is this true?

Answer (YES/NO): NO